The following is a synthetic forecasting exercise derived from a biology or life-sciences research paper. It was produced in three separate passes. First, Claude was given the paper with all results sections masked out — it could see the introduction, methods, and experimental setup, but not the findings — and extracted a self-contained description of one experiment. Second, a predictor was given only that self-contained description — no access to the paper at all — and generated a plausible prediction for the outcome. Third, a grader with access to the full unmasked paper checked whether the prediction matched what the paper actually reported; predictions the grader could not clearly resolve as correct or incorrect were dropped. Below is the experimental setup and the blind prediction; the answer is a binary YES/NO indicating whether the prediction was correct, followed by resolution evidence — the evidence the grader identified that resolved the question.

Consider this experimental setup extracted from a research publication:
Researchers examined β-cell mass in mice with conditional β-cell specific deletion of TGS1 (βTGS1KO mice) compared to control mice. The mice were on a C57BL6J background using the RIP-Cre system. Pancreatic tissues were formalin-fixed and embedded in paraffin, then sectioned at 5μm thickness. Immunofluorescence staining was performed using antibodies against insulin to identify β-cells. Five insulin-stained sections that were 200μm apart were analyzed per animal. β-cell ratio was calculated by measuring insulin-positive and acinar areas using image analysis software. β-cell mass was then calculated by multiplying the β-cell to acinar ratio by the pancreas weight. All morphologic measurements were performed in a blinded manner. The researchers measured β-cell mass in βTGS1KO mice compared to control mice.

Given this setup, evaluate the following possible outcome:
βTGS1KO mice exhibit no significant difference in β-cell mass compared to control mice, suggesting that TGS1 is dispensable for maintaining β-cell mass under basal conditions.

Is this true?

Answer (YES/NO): NO